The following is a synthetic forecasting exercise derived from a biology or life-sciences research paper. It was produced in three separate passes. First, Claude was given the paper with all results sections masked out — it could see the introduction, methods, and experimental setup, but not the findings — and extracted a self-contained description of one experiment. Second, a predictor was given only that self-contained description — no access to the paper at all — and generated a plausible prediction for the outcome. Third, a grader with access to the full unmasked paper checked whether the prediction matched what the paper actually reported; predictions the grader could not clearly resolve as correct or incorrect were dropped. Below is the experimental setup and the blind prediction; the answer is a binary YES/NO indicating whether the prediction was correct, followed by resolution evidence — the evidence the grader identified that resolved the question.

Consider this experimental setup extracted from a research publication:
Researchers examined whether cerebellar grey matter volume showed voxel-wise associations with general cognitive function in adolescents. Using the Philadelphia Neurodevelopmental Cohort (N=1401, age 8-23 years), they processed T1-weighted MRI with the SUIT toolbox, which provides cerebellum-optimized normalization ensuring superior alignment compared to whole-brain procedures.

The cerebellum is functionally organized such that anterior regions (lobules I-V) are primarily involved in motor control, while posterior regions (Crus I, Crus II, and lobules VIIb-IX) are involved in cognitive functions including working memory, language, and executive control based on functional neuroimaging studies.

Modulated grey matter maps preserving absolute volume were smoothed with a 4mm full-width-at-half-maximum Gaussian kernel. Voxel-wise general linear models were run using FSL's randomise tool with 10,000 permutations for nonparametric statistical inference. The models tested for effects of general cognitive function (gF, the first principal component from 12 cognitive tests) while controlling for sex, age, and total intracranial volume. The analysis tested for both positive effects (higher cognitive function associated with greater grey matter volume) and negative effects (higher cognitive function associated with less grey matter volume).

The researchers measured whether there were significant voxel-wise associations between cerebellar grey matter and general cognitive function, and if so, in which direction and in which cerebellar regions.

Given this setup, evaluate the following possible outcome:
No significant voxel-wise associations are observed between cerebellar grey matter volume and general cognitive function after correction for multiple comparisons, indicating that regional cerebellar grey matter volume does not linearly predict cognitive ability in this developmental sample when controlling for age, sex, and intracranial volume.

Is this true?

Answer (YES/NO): NO